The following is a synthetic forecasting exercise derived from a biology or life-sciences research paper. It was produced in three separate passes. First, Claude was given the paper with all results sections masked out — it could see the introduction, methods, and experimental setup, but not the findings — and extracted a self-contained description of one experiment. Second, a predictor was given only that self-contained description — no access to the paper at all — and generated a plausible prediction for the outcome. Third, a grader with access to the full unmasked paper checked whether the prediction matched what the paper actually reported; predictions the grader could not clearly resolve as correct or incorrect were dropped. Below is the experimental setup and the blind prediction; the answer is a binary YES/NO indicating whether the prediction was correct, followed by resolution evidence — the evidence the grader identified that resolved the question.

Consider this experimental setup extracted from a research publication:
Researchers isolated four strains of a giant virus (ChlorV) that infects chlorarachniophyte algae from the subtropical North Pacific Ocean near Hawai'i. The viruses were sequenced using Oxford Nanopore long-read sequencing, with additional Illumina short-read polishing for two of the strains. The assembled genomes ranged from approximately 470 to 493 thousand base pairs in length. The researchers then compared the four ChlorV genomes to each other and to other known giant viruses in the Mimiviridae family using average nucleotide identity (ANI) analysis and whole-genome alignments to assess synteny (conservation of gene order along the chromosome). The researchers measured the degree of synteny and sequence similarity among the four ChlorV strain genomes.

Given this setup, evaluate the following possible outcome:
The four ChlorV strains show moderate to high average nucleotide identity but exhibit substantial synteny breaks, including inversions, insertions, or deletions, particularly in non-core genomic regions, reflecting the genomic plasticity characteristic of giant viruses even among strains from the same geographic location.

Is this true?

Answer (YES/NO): NO